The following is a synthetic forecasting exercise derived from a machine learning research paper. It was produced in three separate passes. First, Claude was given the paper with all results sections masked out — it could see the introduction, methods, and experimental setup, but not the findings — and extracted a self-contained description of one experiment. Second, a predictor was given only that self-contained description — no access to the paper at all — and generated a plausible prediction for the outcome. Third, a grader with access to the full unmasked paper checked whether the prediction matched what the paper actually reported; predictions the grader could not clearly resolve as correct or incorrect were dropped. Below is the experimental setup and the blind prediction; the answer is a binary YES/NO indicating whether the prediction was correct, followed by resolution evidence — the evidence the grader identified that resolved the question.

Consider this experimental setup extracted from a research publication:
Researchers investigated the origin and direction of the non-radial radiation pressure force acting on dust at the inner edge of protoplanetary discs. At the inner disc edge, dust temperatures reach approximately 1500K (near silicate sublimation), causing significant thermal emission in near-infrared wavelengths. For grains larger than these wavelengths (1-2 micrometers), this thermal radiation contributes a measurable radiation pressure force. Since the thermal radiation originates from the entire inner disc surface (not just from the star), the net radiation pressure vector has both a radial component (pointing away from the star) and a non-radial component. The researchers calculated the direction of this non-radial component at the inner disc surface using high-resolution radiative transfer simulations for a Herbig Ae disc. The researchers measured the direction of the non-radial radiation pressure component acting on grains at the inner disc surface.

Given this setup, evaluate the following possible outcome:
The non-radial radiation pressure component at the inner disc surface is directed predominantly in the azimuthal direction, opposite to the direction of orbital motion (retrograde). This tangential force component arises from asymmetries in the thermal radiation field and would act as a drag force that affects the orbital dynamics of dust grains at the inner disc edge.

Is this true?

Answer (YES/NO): NO